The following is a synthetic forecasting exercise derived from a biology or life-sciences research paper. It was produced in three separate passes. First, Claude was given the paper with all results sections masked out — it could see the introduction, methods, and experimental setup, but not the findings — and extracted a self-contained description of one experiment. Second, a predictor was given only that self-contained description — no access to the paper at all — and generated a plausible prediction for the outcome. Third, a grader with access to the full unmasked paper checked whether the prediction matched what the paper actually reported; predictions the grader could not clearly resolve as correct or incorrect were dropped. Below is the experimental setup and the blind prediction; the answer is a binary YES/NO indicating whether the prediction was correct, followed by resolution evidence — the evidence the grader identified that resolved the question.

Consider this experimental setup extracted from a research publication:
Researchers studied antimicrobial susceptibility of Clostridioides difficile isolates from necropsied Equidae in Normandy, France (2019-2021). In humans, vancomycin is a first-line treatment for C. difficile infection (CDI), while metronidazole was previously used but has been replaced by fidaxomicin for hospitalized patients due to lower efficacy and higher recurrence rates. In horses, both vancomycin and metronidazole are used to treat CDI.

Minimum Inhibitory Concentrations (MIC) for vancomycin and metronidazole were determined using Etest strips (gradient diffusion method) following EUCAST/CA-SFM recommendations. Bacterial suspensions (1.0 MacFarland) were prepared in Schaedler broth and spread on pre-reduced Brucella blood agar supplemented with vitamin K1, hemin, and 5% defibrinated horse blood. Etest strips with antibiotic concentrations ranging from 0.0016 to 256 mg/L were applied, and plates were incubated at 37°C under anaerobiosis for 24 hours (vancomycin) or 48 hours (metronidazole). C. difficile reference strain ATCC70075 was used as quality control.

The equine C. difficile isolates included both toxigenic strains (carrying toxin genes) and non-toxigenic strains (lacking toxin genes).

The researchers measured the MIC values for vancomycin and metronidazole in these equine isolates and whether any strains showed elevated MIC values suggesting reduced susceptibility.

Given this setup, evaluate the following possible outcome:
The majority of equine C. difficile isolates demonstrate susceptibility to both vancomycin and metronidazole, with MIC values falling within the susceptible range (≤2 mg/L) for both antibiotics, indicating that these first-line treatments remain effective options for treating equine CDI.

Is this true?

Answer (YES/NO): YES